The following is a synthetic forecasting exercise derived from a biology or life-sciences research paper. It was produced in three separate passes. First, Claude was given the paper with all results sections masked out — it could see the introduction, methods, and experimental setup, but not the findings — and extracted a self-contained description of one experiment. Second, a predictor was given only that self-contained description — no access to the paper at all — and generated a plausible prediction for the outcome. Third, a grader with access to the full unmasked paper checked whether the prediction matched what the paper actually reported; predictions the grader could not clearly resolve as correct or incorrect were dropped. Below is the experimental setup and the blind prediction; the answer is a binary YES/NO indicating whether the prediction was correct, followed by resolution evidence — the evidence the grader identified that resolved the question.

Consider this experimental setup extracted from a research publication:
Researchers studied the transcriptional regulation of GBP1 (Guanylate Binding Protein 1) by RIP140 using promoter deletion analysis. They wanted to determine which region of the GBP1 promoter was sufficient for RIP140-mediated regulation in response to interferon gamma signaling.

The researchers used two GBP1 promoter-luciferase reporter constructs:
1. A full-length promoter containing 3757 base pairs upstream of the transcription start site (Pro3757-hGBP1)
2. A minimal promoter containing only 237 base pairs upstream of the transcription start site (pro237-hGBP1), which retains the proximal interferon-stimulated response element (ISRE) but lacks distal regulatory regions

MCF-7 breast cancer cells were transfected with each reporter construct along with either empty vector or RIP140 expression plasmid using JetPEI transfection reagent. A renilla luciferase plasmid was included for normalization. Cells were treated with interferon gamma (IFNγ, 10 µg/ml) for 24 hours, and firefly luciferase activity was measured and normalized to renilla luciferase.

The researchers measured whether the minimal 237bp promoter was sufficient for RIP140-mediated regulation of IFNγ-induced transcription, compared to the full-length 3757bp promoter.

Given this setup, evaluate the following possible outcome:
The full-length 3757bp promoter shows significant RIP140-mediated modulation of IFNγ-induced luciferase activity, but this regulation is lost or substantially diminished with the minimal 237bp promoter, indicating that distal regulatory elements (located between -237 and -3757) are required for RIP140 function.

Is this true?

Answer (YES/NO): NO